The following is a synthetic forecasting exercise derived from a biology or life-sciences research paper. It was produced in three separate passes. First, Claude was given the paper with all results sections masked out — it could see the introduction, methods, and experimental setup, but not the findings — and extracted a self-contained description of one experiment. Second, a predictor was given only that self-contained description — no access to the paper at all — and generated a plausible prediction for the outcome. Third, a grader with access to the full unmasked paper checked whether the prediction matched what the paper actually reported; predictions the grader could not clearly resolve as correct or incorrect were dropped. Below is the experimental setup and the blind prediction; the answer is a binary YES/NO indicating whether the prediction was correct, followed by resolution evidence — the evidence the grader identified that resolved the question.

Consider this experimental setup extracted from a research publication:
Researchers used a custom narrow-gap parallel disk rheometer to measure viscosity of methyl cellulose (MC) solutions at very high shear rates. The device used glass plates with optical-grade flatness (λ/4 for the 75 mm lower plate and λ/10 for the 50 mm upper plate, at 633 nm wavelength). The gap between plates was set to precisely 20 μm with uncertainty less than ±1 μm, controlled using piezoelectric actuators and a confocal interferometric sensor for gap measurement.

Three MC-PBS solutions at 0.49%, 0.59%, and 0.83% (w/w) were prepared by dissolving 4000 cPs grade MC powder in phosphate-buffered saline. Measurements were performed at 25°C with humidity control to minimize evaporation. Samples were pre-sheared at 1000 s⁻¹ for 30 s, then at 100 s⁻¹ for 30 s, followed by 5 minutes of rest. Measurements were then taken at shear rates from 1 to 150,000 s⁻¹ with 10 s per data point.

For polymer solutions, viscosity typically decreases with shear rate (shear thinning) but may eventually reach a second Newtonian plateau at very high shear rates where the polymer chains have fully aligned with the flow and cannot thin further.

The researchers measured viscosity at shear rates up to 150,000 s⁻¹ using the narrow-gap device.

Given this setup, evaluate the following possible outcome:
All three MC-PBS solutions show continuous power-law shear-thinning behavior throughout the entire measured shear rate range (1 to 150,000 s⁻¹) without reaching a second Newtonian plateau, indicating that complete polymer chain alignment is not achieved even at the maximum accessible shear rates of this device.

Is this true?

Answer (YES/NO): NO